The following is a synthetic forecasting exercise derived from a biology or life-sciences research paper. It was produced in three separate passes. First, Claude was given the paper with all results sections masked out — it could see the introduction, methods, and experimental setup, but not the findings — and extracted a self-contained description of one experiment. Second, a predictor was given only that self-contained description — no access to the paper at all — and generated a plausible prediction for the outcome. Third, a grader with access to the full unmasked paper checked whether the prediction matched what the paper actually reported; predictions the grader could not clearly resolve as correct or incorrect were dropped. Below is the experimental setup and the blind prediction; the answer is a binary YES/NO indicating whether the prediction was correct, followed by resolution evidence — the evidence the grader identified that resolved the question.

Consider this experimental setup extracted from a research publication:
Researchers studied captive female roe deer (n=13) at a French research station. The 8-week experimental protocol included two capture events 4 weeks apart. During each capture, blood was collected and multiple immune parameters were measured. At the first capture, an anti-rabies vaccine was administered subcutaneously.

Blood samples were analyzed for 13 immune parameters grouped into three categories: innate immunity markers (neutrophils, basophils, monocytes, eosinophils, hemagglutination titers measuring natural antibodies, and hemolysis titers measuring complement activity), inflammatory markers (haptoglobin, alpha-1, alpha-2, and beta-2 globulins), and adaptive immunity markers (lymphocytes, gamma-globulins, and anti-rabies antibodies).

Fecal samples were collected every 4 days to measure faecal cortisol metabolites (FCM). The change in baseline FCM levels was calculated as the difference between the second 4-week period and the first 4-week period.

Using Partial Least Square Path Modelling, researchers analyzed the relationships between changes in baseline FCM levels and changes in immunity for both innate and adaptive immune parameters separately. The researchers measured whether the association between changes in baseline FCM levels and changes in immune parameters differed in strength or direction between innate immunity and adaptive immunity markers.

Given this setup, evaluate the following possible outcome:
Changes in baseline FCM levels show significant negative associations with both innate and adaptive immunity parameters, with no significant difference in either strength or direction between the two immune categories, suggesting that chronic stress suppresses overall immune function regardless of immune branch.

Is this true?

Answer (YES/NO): NO